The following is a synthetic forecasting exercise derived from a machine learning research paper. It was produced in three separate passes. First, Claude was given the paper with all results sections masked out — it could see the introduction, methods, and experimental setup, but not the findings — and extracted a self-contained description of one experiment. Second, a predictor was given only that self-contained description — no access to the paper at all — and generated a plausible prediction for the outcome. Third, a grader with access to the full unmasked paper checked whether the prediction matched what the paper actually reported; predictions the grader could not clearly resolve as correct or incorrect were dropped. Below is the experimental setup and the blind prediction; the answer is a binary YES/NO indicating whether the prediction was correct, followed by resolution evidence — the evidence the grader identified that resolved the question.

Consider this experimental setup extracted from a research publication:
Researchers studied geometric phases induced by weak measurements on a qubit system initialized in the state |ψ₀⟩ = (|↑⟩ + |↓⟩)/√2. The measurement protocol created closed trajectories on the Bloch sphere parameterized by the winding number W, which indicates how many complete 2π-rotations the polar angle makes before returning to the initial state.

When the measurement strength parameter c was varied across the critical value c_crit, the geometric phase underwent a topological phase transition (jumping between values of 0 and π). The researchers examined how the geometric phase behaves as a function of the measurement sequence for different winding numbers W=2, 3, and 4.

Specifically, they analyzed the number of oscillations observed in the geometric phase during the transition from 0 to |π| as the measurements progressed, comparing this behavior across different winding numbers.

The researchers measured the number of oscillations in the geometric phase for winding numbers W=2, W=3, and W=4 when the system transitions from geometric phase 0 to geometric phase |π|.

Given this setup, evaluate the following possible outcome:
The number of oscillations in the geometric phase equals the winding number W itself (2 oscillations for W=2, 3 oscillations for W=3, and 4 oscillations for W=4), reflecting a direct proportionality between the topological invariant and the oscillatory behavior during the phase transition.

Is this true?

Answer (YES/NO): YES